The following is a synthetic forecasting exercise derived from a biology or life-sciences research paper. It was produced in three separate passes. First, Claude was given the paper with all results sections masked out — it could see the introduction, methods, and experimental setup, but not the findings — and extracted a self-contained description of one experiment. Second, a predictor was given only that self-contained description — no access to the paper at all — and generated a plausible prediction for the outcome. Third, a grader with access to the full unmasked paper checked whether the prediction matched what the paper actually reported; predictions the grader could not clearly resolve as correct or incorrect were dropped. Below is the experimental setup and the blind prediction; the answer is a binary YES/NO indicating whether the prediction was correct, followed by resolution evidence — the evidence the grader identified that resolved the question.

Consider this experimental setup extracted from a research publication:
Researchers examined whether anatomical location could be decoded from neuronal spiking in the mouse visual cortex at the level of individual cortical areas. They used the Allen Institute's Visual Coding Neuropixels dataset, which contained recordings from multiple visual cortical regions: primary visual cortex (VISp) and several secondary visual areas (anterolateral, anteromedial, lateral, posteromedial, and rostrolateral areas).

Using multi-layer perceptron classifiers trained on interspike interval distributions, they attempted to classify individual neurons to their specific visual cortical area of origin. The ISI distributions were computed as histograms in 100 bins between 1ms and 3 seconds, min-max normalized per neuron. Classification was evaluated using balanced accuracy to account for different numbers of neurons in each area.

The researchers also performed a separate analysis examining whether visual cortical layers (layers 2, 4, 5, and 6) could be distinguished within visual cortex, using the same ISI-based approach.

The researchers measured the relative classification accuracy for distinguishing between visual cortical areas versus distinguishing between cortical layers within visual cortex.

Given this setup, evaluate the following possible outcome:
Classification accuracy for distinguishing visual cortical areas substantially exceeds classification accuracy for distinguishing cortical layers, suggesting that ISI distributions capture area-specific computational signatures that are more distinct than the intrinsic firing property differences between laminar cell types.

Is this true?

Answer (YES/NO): NO